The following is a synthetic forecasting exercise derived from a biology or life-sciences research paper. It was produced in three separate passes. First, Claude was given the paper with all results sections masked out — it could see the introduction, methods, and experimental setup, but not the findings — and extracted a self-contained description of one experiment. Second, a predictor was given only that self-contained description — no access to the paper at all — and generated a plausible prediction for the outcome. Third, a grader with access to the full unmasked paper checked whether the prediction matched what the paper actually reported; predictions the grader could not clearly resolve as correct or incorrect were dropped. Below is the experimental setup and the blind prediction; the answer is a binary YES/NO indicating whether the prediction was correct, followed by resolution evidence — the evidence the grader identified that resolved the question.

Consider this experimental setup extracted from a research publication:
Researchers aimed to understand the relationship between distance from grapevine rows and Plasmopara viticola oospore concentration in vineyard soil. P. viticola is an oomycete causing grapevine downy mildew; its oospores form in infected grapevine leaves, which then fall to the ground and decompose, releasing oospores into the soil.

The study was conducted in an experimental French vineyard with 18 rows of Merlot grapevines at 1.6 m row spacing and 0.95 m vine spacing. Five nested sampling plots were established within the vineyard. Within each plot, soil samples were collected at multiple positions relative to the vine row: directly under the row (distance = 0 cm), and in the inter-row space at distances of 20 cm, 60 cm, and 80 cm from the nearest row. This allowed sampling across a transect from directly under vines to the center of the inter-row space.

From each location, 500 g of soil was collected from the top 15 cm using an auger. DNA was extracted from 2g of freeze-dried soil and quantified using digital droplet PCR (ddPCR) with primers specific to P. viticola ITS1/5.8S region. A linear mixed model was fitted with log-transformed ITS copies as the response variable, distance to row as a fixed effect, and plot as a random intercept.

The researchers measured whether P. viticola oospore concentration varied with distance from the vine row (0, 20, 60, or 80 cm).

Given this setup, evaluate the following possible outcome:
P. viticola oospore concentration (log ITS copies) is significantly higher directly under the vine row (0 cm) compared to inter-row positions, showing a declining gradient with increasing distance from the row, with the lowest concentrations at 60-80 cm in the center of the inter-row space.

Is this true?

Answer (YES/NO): YES